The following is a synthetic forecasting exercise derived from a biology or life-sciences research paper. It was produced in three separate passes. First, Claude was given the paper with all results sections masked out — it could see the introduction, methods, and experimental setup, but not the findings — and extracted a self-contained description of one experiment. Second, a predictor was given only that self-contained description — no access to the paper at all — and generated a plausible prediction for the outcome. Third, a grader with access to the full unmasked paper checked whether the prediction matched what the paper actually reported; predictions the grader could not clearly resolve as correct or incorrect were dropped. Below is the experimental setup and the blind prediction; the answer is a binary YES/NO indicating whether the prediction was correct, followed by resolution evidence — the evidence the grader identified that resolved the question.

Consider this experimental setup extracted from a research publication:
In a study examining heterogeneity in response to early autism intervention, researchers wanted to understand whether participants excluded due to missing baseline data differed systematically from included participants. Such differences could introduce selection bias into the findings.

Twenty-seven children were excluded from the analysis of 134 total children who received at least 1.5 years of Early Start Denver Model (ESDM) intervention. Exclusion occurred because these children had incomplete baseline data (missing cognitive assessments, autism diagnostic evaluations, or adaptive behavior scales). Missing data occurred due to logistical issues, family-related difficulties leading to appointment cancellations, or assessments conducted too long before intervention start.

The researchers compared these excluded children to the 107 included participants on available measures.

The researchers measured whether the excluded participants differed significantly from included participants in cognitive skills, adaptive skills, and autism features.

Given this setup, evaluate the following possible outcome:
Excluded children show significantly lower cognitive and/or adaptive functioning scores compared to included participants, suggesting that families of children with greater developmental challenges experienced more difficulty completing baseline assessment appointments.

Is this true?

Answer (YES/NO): NO